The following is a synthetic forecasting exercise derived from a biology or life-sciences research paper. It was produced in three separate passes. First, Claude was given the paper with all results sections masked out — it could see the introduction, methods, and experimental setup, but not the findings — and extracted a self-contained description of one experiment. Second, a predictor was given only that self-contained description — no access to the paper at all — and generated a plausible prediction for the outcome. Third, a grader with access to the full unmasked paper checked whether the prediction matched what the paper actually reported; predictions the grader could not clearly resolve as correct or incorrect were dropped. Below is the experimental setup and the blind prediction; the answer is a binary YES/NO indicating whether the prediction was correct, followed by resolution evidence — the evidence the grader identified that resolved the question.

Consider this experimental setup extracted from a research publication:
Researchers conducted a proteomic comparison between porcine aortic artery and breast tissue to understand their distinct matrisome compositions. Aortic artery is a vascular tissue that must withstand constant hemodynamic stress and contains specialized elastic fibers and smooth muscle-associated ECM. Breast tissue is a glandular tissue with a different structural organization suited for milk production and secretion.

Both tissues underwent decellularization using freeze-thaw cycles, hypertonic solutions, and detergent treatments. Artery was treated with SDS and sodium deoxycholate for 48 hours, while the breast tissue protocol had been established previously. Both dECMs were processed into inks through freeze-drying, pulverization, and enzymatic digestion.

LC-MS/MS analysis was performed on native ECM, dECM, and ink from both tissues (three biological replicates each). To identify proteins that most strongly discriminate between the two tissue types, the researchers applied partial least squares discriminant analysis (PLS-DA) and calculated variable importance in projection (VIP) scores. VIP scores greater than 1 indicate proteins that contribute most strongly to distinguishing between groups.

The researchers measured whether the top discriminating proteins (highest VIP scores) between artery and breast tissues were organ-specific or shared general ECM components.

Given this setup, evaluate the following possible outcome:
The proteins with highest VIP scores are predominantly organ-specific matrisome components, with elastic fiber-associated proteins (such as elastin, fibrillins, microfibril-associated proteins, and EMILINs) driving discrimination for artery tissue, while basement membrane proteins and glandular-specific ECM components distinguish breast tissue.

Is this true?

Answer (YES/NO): NO